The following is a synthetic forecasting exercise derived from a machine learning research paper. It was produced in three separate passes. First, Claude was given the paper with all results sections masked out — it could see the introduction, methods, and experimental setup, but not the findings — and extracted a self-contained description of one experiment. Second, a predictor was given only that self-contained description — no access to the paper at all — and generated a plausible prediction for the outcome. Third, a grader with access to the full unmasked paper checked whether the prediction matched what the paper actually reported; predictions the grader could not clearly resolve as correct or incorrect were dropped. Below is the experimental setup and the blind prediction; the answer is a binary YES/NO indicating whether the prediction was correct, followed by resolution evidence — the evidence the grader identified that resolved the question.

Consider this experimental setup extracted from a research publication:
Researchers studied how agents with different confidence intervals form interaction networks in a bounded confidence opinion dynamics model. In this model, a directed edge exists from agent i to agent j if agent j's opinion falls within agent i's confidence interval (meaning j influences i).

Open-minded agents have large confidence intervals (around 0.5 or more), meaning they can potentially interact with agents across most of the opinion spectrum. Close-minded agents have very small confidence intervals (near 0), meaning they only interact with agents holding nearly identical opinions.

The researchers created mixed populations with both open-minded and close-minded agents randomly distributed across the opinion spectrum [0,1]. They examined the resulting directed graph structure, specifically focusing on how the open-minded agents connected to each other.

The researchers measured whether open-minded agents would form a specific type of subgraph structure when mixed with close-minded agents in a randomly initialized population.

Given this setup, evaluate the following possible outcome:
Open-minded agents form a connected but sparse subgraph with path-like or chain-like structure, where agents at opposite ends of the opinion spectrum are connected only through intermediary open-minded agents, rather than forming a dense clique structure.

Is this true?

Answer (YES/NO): NO